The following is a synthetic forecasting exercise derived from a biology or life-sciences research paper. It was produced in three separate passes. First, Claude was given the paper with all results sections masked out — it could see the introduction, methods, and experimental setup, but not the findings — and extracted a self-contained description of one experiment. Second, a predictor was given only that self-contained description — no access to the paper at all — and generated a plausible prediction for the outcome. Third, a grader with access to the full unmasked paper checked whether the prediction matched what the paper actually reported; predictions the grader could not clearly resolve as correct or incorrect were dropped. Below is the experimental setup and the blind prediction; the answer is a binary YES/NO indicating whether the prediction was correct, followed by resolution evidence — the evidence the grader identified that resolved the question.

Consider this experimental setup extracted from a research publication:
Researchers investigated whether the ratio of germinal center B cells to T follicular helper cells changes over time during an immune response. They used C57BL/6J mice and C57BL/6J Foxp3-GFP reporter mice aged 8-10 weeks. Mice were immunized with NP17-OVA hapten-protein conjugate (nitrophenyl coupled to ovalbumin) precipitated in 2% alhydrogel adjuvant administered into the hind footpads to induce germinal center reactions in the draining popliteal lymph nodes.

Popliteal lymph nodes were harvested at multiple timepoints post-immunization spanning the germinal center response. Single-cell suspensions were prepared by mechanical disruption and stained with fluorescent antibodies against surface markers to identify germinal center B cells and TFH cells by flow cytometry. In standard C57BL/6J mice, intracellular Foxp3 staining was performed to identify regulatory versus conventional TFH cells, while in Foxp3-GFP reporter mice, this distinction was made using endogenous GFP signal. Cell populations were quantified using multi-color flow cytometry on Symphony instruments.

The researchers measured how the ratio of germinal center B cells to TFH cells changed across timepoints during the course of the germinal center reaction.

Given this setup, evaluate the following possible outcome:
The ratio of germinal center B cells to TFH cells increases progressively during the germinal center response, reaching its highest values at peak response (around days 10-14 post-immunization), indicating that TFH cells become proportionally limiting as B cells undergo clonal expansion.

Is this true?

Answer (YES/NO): NO